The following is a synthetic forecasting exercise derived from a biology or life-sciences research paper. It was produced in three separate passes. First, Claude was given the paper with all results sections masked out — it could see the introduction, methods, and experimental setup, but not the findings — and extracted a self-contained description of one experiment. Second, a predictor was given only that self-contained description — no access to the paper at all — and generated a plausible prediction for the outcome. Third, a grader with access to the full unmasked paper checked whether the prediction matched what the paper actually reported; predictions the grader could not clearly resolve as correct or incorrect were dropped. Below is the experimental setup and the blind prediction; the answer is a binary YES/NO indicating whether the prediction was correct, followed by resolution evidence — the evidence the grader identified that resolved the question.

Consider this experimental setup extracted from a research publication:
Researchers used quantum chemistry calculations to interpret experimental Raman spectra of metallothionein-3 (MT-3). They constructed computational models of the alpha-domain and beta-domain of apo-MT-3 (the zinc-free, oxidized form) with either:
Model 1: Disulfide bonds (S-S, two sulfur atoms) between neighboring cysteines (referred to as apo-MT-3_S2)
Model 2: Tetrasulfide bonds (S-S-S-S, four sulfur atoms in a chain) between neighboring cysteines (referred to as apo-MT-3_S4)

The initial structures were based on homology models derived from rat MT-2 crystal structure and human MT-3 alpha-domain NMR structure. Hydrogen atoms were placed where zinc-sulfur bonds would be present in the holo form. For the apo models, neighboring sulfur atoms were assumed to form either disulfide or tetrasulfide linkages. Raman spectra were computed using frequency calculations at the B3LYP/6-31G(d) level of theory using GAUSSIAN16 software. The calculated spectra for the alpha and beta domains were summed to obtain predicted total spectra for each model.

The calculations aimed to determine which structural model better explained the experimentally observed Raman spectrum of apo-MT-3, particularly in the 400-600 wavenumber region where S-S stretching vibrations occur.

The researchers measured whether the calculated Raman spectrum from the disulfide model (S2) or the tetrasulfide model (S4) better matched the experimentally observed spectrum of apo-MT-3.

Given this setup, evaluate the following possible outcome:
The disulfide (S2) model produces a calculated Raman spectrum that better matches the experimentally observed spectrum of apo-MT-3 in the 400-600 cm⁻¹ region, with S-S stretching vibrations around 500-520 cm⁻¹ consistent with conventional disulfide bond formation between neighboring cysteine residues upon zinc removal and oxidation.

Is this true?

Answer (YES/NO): NO